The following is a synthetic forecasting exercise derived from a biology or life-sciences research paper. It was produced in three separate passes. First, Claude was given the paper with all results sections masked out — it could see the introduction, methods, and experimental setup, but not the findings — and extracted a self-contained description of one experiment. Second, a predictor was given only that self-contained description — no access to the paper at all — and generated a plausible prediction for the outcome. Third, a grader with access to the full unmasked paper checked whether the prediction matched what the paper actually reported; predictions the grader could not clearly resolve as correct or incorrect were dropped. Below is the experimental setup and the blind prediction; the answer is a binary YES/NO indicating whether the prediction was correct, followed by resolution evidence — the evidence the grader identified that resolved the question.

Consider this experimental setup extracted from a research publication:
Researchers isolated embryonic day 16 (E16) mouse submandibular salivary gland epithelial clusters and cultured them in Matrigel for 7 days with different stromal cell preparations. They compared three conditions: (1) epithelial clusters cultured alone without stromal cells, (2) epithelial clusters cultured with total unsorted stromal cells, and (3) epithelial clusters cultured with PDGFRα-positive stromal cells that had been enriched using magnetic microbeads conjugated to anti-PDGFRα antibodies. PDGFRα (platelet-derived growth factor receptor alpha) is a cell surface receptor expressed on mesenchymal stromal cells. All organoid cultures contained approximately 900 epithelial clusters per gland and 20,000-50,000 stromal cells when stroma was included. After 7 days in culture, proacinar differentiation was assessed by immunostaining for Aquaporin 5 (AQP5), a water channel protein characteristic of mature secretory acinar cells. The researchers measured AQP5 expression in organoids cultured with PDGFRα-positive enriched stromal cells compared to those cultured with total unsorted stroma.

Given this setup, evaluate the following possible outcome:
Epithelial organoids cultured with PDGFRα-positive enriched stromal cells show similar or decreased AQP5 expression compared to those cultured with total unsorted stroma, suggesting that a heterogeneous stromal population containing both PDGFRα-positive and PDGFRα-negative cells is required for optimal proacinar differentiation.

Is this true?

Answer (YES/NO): NO